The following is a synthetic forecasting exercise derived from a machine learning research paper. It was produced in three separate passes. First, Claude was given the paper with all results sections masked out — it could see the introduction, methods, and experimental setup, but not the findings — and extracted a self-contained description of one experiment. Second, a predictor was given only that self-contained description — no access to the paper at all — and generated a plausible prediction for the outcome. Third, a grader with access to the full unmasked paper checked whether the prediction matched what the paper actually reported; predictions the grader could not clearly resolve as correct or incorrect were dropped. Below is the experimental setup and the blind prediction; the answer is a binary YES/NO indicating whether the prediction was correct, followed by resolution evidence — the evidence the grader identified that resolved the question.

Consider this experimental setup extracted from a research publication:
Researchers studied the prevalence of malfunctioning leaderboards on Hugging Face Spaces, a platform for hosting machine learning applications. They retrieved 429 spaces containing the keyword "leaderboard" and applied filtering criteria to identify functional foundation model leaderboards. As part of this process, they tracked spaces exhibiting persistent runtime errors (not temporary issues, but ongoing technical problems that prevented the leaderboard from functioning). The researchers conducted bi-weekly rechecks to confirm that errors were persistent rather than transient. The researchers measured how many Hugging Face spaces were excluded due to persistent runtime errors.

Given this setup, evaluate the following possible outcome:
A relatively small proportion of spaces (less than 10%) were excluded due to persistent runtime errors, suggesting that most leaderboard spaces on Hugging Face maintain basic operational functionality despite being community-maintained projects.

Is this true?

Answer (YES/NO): NO